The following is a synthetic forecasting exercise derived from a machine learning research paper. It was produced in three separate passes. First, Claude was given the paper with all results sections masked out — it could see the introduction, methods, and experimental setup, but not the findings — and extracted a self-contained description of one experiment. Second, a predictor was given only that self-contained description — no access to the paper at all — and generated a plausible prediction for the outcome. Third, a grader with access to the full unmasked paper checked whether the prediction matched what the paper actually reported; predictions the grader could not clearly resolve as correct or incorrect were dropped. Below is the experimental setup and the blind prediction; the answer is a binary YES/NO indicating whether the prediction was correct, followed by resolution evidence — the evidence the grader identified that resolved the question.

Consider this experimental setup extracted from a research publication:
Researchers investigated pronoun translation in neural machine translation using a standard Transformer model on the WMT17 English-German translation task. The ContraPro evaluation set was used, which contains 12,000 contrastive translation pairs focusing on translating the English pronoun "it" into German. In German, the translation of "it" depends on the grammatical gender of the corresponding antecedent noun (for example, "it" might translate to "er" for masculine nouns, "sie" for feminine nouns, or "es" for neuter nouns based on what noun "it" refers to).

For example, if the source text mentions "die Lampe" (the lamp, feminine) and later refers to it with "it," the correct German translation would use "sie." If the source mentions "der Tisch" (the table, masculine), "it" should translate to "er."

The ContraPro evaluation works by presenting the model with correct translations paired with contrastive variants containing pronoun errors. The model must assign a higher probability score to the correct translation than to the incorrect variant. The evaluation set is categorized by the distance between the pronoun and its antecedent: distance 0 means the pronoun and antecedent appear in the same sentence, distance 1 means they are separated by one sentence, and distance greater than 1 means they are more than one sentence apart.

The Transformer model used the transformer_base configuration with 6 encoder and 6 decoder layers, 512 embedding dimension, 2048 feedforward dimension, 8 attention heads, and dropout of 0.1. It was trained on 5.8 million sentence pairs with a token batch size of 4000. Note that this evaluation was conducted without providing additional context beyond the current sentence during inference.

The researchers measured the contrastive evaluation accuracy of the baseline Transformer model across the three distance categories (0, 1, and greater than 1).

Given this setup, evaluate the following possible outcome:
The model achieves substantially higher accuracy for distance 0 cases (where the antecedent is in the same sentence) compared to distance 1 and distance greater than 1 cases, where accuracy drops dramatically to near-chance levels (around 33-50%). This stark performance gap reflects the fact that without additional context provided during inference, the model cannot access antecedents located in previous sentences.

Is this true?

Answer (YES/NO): YES